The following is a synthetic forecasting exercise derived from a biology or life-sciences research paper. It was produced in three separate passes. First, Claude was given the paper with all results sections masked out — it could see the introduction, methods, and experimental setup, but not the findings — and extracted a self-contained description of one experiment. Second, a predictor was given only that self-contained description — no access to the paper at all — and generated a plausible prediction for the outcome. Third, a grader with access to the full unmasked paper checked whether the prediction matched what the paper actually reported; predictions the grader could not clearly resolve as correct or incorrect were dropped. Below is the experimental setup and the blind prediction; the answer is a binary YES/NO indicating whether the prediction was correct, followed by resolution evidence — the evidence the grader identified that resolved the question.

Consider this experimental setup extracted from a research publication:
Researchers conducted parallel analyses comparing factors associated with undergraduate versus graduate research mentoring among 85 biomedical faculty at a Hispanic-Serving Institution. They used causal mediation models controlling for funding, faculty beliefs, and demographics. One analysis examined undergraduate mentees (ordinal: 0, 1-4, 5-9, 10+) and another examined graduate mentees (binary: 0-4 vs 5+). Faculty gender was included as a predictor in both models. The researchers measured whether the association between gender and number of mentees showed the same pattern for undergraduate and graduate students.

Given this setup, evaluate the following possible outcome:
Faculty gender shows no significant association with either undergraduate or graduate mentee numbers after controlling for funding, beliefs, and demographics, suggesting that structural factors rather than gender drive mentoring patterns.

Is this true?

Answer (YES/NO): NO